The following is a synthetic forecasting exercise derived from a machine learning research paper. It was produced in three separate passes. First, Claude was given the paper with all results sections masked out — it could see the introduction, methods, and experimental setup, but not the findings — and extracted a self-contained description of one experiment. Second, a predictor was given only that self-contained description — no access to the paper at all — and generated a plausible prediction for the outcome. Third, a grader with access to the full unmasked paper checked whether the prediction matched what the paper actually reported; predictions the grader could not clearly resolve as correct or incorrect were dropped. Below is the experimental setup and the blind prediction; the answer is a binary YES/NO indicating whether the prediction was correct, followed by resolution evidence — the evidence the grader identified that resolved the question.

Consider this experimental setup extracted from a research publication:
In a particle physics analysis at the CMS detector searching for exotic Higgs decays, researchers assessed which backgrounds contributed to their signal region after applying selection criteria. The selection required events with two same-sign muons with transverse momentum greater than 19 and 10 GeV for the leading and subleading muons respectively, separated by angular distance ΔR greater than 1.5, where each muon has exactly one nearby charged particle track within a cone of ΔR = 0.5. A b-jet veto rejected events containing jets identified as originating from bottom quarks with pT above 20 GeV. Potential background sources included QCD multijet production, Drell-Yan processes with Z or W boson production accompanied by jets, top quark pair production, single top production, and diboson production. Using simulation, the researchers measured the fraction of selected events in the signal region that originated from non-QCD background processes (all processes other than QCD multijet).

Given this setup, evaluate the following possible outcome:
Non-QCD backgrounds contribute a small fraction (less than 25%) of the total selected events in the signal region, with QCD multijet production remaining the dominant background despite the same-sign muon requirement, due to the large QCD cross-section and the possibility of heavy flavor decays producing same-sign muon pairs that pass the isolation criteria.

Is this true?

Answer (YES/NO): YES